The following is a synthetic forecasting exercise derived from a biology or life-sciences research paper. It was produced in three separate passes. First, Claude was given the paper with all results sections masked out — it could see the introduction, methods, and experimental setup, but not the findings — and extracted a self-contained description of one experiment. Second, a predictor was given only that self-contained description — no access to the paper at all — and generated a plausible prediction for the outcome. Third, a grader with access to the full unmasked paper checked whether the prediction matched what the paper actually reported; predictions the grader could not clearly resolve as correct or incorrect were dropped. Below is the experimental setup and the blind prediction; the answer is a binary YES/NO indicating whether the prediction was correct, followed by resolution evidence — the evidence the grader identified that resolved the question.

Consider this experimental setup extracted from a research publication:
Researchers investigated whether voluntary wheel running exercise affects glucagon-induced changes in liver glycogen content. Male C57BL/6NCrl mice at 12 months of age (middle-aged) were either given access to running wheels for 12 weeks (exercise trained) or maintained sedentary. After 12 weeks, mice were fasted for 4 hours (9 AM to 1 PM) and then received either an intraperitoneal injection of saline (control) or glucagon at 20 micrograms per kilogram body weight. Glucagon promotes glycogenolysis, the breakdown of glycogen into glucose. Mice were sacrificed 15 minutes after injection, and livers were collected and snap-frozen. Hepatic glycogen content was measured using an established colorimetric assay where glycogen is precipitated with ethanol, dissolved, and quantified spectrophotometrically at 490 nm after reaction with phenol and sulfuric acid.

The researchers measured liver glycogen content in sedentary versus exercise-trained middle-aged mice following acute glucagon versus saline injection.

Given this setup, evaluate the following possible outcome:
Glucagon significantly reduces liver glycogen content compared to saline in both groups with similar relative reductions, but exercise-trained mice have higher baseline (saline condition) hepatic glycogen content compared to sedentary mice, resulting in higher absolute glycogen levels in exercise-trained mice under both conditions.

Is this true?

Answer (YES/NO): NO